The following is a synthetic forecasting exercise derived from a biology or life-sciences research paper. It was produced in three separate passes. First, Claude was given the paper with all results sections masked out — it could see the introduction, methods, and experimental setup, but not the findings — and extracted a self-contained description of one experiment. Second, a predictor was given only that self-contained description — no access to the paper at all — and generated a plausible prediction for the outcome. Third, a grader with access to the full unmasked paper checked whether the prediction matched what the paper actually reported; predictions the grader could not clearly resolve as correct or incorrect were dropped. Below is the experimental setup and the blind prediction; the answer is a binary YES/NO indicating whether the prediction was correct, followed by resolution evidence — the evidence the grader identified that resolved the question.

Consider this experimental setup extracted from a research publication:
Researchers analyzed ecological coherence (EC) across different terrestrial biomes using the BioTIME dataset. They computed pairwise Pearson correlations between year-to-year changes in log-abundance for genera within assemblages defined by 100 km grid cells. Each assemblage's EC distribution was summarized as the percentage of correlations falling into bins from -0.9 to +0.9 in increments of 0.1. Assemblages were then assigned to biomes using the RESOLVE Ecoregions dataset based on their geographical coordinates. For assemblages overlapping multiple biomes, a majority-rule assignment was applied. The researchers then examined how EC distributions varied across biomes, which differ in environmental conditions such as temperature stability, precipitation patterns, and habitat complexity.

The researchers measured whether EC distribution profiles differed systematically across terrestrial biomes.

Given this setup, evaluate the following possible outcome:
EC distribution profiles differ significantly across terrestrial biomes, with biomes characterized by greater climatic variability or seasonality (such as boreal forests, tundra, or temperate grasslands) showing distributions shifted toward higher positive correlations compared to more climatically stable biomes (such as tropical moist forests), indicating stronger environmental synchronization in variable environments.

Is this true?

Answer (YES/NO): NO